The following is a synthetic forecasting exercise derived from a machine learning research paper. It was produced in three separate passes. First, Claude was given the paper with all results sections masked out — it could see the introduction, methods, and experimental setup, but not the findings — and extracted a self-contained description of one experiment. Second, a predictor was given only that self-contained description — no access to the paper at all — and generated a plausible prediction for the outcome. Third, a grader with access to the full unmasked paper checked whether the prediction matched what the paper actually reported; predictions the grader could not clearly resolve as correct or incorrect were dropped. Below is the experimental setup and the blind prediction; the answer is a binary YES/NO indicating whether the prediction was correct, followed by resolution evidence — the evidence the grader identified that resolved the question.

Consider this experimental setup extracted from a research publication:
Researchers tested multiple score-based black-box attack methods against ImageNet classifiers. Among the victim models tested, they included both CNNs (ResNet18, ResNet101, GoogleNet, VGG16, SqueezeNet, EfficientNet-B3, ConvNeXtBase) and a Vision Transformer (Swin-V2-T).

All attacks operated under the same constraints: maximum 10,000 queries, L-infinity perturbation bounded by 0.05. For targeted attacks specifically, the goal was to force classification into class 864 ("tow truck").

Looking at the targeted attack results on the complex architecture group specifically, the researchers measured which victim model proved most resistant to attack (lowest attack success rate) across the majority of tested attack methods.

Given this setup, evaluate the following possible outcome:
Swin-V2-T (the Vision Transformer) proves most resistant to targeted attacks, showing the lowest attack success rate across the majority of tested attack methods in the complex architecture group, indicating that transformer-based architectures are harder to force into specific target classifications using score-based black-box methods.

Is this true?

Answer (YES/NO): NO